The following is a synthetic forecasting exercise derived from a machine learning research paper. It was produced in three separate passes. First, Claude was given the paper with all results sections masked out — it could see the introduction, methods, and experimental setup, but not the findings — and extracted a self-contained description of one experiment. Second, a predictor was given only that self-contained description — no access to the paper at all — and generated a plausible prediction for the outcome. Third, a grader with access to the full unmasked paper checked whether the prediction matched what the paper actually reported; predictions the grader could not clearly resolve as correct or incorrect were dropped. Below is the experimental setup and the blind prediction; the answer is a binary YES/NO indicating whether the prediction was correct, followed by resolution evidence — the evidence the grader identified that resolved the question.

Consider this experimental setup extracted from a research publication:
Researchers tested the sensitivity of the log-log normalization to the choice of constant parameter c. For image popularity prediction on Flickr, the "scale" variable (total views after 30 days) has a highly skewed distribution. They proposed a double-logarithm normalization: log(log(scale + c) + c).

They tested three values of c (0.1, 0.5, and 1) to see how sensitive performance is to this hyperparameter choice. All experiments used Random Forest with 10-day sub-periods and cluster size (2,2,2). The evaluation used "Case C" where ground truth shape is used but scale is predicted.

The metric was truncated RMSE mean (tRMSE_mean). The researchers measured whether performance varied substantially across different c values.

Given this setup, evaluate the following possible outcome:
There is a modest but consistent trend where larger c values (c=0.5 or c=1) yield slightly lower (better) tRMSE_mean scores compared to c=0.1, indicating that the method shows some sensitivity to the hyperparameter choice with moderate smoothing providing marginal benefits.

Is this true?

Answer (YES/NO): NO